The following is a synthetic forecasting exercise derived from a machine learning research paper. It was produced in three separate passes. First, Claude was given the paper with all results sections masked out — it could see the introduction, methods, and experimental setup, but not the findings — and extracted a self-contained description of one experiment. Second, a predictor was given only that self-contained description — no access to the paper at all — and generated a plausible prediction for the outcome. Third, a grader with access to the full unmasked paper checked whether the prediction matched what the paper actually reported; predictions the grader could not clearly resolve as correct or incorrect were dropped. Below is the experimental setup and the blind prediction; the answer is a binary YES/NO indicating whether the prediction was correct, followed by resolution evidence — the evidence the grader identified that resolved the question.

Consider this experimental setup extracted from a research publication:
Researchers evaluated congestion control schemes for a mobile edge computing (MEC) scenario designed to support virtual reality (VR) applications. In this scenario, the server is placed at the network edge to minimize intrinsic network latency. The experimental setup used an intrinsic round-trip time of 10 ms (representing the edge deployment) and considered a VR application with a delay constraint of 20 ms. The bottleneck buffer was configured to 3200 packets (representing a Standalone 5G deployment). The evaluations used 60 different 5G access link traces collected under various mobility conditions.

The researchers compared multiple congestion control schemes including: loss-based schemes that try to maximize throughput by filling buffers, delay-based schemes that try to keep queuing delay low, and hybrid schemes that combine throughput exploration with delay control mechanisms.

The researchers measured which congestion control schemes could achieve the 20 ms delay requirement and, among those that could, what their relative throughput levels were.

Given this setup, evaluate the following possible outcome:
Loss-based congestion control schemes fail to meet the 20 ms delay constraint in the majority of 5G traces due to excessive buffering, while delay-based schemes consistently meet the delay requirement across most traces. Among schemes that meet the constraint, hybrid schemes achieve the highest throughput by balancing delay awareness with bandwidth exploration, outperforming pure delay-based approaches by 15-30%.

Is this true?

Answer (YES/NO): NO